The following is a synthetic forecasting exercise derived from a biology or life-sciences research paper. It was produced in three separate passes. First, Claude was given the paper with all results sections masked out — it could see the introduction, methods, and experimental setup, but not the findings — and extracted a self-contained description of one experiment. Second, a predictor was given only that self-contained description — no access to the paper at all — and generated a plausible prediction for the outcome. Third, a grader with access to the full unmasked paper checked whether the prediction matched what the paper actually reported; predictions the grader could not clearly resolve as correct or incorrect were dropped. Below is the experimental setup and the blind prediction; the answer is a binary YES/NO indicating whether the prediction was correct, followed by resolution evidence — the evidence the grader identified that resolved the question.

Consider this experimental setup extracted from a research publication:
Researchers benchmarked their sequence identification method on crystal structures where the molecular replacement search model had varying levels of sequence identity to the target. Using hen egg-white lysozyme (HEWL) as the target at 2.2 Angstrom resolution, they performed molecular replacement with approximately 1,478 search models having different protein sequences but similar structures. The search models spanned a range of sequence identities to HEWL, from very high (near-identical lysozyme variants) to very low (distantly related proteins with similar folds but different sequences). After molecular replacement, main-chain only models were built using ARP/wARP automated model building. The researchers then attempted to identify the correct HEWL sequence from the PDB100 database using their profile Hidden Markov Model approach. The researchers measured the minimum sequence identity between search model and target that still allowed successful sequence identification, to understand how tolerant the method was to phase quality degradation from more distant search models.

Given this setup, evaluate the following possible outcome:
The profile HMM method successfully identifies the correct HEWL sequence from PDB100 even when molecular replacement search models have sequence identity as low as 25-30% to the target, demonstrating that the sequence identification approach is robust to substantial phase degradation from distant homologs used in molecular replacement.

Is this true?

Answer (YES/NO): YES